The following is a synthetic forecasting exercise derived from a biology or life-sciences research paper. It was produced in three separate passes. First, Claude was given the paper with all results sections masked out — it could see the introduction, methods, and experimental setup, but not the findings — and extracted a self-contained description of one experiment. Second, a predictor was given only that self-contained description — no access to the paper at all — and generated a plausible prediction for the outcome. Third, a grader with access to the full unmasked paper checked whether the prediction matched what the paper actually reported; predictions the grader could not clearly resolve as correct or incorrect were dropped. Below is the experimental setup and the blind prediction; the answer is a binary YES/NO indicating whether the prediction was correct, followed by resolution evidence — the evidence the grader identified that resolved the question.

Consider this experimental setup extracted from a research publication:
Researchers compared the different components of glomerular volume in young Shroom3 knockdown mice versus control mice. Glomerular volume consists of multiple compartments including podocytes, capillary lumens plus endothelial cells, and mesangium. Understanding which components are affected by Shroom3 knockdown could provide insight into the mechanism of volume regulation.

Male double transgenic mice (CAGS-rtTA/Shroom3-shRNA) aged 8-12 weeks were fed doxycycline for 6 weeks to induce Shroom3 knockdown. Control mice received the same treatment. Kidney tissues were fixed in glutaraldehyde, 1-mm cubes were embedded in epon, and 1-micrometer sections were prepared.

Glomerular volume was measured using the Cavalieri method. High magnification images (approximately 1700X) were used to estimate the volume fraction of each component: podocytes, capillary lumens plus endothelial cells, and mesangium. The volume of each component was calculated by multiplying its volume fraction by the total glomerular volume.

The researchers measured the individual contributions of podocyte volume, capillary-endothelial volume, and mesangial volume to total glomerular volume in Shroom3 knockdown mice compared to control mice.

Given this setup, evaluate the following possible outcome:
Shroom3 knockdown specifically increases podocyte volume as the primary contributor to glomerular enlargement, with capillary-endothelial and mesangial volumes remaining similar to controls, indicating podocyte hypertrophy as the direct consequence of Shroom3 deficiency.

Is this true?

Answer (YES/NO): NO